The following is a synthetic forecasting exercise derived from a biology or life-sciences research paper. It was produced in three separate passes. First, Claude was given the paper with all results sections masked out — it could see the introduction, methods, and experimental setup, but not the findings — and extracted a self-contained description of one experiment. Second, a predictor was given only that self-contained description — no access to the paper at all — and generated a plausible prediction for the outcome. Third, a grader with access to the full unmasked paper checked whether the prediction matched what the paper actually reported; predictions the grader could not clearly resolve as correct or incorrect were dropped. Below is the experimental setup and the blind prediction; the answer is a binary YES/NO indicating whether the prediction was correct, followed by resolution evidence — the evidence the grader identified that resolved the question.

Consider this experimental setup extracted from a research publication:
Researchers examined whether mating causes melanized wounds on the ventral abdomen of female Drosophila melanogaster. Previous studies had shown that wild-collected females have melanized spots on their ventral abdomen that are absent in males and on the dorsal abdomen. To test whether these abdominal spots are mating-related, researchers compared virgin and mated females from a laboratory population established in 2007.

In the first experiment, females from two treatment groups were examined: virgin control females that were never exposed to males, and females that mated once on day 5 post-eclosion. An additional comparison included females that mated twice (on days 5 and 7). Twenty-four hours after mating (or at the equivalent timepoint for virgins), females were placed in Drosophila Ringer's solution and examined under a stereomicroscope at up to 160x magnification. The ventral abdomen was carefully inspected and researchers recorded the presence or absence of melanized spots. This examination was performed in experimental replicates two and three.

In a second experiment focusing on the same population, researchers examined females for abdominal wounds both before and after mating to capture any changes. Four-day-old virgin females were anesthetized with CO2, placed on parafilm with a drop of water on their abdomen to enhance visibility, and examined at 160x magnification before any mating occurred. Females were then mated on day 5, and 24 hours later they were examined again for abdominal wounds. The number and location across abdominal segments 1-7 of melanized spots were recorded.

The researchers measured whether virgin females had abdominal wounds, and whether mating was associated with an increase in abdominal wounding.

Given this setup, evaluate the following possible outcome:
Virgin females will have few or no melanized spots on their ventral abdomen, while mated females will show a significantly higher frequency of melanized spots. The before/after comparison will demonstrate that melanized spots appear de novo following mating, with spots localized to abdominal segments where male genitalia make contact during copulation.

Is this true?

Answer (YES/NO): NO